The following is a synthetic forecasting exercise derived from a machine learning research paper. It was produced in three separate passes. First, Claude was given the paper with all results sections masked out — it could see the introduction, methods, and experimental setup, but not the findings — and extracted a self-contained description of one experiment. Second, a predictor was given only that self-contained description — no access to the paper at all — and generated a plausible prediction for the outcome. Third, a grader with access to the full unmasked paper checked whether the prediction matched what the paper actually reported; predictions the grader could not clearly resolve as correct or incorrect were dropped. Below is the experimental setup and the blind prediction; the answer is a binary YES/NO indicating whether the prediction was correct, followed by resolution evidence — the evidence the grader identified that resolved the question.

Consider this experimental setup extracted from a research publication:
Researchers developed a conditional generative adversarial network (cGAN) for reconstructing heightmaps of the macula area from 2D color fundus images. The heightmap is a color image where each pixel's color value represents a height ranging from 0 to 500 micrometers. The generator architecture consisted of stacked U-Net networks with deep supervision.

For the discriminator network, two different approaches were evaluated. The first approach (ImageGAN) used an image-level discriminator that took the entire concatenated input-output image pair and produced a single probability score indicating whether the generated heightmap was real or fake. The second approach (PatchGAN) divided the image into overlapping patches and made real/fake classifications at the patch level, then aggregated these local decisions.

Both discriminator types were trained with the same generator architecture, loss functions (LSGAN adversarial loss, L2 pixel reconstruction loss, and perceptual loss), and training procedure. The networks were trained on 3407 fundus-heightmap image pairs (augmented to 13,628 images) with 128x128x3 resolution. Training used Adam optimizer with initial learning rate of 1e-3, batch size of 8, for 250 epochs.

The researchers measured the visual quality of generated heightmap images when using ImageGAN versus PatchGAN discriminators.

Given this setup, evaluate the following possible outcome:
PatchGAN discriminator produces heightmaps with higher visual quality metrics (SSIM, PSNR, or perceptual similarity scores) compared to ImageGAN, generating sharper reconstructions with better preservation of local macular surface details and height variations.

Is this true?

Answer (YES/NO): NO